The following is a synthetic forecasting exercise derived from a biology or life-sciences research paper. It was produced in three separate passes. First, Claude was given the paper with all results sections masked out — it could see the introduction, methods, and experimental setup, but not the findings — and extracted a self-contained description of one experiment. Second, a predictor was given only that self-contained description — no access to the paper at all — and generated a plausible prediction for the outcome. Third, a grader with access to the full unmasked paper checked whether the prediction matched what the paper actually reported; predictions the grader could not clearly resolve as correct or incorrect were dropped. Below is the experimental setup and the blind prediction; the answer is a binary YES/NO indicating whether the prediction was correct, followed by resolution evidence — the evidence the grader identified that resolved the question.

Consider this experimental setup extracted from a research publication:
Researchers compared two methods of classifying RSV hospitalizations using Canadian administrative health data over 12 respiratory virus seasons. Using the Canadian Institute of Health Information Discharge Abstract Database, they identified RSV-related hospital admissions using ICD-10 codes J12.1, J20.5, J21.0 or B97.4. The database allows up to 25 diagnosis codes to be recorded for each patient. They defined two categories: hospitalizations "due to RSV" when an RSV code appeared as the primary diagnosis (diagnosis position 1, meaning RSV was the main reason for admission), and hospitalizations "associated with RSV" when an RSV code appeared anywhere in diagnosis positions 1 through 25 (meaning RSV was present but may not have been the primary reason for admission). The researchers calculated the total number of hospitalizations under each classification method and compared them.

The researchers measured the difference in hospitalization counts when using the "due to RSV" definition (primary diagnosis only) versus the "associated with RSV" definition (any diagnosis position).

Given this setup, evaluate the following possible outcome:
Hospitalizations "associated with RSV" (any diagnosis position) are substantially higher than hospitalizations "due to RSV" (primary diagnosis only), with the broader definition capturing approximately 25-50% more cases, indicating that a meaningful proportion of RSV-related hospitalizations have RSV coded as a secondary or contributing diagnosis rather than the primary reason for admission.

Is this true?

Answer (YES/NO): NO